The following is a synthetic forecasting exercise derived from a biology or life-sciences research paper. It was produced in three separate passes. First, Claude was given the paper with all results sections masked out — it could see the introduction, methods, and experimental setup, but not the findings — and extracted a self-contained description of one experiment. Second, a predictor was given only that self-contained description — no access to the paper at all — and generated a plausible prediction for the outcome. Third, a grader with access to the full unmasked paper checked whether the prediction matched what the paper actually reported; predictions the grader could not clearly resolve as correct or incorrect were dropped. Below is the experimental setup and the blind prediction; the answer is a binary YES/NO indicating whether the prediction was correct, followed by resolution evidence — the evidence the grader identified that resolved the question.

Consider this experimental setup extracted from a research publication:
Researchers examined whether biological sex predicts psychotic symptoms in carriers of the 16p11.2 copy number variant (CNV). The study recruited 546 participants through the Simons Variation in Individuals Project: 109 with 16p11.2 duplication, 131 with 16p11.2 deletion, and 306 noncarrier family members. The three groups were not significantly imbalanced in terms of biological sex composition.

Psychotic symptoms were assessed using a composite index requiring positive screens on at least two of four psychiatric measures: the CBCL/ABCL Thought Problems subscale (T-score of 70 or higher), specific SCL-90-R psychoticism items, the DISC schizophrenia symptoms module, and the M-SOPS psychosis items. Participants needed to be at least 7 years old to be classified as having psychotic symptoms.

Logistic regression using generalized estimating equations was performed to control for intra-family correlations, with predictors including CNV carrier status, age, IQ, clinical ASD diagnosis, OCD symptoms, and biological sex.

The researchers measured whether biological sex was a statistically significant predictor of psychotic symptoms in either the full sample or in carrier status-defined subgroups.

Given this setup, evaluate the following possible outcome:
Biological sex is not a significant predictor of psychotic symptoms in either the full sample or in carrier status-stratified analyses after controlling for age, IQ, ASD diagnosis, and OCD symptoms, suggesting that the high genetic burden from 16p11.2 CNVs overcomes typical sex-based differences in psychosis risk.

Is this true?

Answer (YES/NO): YES